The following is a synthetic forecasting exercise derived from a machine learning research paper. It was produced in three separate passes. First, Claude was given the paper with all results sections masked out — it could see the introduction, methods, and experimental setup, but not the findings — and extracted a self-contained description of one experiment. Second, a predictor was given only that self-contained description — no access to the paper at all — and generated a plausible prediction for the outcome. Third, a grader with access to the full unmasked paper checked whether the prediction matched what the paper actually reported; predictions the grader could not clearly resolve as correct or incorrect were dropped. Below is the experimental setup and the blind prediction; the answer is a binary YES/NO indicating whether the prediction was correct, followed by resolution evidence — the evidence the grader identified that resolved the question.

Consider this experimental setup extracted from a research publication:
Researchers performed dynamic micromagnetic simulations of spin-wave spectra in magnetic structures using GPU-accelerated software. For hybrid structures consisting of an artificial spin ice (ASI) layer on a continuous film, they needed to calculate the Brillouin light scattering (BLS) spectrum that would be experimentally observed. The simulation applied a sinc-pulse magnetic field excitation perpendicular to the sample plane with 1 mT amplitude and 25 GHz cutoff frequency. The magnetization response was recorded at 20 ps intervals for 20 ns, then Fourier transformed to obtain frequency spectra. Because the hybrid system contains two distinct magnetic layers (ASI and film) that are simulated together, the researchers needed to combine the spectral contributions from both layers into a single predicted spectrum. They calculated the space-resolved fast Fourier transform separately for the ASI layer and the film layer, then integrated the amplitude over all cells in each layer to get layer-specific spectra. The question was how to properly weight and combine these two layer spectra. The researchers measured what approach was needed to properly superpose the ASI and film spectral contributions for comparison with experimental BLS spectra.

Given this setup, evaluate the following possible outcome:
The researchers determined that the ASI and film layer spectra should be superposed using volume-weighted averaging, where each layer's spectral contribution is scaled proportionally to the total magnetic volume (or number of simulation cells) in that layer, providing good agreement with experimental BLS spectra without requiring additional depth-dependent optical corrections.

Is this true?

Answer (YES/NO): NO